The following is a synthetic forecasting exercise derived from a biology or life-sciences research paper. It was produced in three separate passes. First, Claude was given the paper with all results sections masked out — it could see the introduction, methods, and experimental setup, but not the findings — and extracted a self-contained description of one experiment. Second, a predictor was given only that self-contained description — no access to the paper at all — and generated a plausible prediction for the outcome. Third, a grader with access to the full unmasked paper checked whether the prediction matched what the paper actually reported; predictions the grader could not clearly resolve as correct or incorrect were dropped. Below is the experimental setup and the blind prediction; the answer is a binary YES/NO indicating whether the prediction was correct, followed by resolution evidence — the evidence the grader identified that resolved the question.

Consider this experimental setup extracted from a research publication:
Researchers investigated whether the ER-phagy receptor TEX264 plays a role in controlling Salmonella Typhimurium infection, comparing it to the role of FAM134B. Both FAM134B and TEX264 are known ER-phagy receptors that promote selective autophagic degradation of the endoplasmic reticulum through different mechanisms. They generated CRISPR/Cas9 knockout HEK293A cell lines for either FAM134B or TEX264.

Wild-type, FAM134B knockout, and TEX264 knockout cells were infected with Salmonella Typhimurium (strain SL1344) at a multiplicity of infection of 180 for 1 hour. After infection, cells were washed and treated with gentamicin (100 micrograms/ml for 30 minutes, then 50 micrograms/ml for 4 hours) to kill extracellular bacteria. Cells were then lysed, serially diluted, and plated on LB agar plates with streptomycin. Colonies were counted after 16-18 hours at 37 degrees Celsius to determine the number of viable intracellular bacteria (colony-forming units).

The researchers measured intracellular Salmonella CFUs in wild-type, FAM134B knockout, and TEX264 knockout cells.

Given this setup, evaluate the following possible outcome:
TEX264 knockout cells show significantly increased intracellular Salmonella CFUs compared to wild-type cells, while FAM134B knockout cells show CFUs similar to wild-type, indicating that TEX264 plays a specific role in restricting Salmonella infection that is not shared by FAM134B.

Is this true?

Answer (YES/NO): NO